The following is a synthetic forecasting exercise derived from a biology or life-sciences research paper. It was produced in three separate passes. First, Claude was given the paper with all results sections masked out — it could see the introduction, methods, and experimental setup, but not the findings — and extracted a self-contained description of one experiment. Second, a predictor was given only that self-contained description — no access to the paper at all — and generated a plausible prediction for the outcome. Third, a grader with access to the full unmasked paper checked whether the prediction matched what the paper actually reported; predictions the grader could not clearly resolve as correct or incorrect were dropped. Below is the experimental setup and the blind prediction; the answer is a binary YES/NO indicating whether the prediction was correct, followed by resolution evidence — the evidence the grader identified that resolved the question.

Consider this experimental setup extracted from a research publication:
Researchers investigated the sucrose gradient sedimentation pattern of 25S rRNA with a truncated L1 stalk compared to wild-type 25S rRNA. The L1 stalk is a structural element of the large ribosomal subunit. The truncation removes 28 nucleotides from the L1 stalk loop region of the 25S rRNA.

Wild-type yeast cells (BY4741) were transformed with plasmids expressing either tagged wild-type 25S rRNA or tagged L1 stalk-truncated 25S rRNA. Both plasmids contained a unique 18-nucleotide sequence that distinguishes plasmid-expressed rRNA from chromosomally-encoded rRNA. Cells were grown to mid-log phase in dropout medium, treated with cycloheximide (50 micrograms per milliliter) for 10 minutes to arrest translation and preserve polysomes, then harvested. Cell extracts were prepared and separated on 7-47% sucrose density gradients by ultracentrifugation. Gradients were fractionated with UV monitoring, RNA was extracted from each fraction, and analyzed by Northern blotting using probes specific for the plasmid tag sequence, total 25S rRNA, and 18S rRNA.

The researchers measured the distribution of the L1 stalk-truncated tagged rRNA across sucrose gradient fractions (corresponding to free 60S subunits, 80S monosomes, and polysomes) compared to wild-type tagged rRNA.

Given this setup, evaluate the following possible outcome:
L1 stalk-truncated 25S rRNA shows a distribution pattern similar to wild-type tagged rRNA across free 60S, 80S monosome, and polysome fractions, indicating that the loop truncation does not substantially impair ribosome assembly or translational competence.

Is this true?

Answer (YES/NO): NO